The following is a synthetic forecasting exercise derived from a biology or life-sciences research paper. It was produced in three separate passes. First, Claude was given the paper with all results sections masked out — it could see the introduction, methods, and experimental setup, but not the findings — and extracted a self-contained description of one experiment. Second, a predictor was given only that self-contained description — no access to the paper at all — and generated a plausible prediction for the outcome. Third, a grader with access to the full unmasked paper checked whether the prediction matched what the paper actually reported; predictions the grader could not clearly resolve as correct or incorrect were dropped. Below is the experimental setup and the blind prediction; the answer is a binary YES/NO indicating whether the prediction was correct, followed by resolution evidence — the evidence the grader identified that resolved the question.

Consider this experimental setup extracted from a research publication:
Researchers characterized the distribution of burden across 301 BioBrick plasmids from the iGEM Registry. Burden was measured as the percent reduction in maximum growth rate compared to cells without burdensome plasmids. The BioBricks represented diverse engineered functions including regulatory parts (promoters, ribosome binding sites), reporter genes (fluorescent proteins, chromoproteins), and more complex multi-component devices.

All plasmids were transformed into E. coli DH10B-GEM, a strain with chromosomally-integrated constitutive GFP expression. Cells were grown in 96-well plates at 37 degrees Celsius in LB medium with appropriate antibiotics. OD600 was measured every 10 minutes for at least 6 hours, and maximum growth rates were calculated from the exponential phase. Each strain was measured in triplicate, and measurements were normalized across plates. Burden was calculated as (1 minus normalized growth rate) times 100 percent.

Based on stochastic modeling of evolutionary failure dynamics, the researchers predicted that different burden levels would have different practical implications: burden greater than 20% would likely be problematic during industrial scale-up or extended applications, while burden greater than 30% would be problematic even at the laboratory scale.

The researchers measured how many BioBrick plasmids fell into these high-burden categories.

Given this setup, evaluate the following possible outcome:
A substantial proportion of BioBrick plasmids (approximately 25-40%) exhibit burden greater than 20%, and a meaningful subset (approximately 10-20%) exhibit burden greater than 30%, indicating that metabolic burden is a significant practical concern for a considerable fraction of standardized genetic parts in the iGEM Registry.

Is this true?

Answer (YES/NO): NO